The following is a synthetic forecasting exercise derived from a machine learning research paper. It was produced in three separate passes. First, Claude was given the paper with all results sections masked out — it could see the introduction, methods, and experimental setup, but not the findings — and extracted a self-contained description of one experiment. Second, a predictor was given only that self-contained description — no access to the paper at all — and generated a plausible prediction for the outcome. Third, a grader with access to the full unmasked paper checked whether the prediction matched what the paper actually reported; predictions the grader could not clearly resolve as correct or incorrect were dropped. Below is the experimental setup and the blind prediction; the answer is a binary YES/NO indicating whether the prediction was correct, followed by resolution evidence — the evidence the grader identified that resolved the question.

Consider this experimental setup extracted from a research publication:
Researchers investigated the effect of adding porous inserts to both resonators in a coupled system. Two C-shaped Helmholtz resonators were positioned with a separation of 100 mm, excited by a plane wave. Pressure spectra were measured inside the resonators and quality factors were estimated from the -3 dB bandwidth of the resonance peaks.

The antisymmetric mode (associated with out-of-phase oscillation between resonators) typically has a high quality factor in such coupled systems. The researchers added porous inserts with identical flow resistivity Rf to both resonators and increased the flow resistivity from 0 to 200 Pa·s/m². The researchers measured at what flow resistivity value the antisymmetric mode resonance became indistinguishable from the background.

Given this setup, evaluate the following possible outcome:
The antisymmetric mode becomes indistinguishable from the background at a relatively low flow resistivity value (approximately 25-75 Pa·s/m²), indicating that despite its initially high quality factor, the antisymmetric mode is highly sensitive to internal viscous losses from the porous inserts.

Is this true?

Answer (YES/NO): NO